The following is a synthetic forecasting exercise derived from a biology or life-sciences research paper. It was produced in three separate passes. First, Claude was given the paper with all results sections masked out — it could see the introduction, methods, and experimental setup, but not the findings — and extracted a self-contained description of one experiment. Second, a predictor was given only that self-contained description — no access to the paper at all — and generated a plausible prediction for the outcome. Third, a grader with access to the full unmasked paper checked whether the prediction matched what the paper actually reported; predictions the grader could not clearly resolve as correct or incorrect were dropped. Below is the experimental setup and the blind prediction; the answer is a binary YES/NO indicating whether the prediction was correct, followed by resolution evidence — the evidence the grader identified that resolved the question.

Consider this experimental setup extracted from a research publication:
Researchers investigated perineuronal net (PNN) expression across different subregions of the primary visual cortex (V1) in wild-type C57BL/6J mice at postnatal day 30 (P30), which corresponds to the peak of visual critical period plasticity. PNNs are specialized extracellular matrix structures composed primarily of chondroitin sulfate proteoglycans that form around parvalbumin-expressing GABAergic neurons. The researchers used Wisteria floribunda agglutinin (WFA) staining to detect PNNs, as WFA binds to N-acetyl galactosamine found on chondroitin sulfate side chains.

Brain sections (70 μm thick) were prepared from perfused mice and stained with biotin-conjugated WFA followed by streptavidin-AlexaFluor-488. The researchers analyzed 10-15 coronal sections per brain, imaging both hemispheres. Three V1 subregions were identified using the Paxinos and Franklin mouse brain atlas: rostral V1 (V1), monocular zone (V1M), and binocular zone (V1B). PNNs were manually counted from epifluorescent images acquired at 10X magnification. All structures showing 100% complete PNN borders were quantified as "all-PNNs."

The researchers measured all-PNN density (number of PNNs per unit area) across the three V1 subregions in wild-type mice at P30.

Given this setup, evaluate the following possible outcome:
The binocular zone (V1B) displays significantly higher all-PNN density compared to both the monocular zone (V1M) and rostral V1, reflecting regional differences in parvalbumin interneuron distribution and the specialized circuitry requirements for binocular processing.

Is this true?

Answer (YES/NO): YES